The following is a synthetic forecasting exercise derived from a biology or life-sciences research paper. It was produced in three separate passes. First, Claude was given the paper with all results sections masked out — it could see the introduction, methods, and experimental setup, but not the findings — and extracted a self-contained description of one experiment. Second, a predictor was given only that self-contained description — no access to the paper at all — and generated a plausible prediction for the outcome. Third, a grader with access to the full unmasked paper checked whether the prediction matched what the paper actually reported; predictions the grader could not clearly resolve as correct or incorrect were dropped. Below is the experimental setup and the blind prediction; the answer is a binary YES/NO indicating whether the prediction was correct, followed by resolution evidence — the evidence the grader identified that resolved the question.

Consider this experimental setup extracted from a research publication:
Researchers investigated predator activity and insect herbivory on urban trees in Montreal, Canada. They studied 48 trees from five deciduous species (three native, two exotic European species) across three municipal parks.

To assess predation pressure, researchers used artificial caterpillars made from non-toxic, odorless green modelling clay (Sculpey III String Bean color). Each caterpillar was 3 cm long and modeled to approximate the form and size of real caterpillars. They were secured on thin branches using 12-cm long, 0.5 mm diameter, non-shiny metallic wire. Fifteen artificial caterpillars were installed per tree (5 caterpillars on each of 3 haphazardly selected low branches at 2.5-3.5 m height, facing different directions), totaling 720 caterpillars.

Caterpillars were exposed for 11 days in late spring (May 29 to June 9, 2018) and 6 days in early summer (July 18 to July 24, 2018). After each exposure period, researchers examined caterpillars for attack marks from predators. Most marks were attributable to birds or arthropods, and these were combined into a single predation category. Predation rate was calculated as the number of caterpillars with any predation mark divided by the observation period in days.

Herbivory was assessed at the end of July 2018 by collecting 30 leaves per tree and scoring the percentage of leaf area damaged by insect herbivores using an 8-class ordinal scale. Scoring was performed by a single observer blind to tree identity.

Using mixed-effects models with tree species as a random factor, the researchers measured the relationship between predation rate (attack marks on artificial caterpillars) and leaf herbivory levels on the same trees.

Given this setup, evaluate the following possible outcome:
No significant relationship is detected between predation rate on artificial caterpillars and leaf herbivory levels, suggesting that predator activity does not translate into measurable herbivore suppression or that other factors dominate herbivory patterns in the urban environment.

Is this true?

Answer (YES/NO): NO